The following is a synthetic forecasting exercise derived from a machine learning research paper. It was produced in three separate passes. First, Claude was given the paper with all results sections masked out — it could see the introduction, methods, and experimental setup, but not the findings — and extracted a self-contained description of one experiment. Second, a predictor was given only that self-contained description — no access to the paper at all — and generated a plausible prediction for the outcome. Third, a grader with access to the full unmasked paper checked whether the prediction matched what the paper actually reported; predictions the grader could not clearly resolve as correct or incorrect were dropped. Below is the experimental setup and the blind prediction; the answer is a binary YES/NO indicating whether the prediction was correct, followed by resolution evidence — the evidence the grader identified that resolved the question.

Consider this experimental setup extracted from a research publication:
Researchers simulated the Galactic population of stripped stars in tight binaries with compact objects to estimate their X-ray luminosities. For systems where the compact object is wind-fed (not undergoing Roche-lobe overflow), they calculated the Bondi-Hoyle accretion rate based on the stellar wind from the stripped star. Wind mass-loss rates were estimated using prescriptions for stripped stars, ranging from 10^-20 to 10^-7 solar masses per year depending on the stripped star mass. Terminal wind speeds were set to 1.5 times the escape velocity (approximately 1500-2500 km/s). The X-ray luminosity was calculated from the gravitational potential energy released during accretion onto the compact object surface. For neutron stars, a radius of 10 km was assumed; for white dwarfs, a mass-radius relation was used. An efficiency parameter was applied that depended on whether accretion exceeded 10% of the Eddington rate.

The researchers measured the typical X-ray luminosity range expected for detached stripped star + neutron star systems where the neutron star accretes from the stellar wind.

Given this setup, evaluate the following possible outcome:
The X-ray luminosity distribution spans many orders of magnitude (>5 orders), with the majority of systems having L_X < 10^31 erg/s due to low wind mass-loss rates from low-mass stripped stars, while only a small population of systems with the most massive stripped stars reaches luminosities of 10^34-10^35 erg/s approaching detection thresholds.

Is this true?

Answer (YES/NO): NO